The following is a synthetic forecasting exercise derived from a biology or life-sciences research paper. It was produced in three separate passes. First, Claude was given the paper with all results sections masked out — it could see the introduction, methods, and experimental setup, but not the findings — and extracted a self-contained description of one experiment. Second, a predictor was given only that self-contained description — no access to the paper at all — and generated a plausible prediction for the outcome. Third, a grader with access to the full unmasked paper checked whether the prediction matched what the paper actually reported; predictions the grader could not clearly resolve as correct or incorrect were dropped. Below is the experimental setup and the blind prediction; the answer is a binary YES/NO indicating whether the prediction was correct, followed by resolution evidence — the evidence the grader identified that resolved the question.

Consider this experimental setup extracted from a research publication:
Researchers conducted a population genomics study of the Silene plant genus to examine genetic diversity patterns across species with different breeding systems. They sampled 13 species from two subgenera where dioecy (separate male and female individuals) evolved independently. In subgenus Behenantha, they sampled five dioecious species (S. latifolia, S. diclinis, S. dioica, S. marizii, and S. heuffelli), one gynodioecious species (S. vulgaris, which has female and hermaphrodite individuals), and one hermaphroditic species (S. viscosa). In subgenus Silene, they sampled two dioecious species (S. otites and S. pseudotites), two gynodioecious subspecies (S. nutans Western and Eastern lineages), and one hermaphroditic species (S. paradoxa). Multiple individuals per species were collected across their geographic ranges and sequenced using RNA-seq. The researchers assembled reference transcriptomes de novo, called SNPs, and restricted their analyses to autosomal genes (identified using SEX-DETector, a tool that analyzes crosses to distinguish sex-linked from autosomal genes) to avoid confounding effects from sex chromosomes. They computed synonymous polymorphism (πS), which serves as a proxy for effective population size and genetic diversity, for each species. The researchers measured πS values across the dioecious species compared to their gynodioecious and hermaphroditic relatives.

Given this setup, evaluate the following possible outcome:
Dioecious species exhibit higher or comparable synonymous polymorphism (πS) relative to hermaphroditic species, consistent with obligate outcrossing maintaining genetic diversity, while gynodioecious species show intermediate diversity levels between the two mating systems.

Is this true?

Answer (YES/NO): NO